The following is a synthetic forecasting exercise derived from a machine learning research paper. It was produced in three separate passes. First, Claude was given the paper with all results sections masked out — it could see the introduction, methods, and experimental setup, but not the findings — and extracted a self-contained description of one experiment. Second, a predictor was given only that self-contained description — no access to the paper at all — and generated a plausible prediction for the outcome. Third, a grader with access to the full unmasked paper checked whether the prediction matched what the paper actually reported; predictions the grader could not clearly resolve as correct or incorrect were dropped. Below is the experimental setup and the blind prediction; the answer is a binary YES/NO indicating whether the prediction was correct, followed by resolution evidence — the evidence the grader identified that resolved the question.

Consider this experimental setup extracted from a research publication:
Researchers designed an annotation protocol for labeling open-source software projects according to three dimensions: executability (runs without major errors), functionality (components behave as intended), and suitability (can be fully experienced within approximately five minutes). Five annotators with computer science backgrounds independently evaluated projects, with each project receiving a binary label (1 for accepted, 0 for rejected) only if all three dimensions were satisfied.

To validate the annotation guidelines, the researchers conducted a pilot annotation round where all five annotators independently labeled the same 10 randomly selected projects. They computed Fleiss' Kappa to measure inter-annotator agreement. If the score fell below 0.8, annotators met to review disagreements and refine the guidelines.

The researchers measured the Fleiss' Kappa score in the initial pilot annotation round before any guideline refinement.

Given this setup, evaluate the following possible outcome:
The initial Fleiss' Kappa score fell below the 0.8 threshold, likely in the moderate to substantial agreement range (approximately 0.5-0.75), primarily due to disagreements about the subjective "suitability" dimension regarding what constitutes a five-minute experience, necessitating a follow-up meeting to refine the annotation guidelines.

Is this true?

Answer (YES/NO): NO